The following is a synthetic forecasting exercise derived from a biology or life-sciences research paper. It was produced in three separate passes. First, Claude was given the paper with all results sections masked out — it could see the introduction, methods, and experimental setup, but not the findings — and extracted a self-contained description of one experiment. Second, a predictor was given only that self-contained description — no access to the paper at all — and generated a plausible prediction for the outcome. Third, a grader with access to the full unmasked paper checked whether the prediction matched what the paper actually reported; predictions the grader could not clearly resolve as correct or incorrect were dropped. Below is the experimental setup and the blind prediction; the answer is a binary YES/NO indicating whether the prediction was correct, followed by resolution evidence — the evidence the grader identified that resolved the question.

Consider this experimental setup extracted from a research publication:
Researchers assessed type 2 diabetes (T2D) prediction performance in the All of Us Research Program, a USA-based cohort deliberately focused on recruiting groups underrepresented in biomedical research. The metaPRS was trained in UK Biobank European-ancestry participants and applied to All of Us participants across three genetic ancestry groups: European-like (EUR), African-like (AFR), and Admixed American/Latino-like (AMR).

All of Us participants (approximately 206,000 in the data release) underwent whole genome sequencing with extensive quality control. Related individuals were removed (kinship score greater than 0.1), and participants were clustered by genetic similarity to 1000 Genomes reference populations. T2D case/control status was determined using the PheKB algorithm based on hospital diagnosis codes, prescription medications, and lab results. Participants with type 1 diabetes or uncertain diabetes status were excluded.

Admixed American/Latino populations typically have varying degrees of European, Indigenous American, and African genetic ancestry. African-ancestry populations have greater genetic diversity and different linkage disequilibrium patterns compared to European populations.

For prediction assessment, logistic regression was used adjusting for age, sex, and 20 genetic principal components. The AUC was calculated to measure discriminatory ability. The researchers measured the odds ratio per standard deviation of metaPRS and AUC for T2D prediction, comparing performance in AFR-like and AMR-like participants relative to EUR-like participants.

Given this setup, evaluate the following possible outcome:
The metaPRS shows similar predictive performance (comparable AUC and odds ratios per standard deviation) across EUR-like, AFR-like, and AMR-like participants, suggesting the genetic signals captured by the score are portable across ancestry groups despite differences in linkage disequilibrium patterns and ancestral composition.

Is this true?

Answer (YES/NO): NO